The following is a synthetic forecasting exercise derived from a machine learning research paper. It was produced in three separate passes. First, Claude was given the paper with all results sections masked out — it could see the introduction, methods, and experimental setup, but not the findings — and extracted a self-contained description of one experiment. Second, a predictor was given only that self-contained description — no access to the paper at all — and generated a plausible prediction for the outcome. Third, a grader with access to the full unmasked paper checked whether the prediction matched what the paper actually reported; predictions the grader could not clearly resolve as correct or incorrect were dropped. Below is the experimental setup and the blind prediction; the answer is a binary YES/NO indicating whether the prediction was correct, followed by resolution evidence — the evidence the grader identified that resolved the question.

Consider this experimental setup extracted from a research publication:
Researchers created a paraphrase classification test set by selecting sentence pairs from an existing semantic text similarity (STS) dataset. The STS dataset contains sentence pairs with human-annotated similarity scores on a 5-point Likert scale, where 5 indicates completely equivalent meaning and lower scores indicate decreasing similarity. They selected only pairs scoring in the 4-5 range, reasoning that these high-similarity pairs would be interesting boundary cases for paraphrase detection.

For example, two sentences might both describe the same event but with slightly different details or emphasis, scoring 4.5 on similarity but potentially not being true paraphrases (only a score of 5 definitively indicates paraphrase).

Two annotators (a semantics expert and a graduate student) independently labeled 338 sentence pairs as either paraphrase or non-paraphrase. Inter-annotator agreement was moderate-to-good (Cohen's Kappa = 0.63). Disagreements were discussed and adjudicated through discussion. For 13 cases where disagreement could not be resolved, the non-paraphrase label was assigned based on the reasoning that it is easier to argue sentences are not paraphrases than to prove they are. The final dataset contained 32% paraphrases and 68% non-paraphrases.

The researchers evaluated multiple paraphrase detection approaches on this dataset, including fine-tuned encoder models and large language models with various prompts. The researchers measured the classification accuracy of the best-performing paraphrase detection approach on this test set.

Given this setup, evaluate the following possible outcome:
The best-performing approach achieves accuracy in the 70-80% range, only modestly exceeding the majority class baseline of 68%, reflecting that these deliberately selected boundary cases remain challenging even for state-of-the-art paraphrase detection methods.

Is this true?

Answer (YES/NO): NO